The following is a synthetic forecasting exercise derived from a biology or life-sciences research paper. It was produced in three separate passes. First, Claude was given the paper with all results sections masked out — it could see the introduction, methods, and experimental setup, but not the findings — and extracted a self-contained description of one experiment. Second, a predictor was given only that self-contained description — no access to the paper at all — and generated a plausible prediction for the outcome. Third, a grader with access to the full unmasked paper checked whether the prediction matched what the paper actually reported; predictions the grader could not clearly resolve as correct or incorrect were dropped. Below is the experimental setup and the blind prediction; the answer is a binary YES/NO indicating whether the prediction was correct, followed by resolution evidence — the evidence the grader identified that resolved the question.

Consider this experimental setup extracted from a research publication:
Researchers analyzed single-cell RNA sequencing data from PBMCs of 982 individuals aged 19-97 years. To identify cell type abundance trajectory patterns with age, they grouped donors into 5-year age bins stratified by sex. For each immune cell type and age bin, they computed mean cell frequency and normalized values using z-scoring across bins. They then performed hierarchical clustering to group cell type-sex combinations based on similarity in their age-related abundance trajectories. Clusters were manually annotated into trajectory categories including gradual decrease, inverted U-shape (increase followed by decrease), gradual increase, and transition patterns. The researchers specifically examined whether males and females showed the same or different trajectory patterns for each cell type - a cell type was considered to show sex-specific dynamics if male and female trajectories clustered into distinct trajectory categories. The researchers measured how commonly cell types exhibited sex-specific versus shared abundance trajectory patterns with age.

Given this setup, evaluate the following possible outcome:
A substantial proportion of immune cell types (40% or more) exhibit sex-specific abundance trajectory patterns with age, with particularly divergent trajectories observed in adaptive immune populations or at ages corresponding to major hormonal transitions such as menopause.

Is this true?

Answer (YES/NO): NO